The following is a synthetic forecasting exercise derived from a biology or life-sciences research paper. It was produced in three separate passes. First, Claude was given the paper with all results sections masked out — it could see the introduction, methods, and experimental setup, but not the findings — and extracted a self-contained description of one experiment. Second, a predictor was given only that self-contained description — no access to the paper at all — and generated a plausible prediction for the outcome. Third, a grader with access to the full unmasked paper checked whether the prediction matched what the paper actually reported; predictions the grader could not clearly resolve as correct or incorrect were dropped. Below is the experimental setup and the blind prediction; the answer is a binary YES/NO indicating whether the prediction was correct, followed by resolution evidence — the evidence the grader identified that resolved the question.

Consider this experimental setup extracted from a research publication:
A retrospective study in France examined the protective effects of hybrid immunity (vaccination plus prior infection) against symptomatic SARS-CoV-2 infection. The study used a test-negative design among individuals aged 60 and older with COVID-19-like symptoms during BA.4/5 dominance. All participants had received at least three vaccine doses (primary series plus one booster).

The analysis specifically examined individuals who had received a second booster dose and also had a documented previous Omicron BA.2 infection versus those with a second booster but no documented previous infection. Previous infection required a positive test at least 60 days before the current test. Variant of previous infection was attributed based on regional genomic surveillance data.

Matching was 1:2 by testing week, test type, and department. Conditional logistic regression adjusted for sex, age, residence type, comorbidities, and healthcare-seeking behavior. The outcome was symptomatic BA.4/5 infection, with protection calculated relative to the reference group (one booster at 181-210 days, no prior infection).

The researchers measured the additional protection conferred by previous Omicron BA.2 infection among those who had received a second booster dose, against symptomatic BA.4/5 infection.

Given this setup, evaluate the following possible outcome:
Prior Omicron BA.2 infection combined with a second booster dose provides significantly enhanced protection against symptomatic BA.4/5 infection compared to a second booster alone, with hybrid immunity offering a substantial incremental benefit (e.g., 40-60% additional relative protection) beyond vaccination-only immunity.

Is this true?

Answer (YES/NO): YES